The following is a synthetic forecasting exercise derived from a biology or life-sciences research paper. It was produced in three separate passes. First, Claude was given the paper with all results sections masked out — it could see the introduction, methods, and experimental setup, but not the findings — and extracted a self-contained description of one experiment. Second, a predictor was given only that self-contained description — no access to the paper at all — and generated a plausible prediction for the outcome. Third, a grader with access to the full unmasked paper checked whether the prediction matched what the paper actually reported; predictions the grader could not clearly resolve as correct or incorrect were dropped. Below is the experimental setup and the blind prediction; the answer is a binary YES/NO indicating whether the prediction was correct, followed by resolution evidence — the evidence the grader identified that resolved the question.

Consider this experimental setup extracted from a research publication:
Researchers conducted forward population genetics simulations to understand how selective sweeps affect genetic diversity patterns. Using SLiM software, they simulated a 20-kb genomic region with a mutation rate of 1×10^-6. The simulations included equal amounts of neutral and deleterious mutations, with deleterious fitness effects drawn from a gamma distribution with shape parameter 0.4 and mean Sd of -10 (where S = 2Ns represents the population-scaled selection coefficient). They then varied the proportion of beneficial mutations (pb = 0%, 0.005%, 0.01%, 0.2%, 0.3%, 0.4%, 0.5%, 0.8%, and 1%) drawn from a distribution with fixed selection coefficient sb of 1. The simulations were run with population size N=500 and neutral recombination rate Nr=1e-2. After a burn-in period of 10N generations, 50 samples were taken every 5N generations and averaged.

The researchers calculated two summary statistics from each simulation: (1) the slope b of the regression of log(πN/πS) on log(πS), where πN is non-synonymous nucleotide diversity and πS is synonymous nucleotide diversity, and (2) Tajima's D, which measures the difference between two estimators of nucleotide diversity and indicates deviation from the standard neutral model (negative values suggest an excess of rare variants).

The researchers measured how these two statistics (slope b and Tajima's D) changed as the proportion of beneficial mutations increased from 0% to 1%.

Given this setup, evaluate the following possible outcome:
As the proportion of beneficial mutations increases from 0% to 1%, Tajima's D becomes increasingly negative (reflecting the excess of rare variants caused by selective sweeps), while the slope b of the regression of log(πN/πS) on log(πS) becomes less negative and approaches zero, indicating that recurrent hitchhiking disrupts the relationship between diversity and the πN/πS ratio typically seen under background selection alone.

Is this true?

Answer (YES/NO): NO